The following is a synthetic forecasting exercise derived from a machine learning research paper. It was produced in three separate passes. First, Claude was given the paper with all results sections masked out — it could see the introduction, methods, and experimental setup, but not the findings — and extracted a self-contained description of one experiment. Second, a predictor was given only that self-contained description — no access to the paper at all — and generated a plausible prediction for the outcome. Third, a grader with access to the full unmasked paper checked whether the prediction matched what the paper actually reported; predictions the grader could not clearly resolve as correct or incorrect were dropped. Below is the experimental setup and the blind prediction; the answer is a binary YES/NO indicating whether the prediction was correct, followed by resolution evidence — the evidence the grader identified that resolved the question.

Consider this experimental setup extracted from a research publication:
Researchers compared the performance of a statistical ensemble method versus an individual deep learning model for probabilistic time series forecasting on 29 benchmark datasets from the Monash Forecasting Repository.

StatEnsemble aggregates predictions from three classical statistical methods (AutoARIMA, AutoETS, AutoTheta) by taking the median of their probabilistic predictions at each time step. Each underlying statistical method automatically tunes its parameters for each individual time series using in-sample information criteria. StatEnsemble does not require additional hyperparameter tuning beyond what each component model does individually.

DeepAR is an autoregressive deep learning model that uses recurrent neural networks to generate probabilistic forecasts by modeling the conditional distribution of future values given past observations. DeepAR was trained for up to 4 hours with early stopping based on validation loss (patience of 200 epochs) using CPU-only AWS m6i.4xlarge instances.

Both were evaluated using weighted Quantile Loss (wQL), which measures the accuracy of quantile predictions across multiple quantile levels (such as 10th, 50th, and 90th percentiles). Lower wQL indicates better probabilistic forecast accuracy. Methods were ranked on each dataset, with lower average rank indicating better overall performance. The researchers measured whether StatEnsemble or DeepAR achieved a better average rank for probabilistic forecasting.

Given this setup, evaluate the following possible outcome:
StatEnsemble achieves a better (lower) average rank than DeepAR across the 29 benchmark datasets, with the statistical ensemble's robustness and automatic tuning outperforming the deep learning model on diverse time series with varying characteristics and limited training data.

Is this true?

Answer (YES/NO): YES